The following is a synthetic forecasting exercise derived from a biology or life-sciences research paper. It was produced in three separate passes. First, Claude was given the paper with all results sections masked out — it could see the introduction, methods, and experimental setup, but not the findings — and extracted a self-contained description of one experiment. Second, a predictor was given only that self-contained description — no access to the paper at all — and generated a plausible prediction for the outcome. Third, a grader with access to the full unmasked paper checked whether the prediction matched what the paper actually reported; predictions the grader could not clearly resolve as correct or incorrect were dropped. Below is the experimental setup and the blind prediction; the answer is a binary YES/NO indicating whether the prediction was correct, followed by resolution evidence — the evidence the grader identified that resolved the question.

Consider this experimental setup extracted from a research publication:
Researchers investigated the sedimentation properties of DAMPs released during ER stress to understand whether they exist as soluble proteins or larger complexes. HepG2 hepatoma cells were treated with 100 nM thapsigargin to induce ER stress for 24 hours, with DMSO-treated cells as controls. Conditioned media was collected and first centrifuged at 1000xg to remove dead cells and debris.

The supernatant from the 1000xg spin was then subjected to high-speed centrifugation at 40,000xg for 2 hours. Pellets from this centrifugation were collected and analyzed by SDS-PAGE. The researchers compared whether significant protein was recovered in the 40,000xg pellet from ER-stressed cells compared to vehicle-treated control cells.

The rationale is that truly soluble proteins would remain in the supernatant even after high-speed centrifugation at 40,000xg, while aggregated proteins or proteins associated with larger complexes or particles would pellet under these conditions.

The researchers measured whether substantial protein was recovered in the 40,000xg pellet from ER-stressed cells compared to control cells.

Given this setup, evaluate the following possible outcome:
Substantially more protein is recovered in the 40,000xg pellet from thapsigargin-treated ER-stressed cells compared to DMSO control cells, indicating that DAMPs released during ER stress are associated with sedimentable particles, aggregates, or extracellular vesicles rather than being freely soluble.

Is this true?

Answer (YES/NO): YES